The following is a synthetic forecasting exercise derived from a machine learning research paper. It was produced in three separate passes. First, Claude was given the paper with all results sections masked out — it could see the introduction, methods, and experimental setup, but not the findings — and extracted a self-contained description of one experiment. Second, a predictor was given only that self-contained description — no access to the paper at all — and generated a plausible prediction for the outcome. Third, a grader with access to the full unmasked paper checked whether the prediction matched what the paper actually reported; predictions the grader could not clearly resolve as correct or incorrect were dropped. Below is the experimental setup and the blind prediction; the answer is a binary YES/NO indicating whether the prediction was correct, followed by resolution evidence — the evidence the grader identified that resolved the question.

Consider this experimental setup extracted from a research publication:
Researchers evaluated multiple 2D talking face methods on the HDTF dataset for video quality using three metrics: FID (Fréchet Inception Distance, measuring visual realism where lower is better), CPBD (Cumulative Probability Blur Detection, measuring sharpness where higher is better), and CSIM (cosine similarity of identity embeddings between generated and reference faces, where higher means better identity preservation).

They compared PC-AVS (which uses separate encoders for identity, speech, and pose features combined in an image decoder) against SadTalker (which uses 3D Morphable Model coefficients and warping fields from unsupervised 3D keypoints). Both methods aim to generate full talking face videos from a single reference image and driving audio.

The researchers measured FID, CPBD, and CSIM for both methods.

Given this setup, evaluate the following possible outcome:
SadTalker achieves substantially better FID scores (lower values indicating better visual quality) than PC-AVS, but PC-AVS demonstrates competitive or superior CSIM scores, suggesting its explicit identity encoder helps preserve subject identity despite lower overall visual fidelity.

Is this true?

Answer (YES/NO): NO